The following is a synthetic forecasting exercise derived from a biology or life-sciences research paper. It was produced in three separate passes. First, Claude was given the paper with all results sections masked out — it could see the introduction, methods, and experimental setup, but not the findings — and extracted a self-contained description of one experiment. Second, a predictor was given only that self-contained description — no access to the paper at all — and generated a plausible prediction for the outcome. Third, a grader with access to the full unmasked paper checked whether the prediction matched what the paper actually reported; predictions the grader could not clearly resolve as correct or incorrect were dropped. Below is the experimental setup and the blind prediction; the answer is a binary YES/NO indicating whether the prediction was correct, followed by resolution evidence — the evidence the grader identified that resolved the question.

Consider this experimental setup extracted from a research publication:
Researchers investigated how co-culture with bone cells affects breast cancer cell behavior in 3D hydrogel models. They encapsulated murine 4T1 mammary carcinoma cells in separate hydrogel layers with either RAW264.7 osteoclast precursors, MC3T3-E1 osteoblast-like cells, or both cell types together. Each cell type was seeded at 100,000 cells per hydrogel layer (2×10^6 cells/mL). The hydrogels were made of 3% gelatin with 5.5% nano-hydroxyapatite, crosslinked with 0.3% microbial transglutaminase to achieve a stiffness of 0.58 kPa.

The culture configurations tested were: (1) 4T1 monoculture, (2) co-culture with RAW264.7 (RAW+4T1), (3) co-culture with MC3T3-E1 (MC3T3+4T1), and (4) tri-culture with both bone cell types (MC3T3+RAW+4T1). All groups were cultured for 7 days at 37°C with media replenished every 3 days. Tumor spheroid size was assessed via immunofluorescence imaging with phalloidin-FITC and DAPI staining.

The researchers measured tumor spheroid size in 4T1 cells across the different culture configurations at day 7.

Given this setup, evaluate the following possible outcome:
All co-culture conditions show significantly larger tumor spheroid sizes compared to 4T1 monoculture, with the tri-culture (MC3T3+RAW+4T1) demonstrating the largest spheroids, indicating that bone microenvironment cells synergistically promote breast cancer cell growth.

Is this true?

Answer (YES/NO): NO